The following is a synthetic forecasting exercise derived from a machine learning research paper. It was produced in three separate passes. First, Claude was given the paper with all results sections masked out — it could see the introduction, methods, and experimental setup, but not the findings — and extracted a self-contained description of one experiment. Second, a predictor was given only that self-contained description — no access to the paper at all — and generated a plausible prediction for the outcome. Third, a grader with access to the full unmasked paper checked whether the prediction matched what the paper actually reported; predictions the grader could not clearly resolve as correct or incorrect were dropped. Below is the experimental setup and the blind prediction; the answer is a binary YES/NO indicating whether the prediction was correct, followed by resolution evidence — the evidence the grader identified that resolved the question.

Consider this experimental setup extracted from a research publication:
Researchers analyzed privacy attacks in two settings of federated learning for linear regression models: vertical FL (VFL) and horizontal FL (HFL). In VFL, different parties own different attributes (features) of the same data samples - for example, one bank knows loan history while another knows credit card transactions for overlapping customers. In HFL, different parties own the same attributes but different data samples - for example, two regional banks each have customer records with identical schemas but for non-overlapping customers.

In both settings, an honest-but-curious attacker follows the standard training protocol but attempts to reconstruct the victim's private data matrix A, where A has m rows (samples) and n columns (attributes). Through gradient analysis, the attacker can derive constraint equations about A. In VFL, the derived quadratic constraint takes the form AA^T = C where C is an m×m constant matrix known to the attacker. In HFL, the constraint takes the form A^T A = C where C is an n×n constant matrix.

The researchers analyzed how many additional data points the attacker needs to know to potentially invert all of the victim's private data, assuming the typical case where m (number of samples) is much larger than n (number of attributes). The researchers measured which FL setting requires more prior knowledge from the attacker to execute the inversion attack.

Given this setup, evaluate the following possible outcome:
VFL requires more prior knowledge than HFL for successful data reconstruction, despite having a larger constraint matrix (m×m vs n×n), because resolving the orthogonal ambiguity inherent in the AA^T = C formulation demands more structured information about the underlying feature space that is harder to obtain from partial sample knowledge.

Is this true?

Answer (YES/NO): NO